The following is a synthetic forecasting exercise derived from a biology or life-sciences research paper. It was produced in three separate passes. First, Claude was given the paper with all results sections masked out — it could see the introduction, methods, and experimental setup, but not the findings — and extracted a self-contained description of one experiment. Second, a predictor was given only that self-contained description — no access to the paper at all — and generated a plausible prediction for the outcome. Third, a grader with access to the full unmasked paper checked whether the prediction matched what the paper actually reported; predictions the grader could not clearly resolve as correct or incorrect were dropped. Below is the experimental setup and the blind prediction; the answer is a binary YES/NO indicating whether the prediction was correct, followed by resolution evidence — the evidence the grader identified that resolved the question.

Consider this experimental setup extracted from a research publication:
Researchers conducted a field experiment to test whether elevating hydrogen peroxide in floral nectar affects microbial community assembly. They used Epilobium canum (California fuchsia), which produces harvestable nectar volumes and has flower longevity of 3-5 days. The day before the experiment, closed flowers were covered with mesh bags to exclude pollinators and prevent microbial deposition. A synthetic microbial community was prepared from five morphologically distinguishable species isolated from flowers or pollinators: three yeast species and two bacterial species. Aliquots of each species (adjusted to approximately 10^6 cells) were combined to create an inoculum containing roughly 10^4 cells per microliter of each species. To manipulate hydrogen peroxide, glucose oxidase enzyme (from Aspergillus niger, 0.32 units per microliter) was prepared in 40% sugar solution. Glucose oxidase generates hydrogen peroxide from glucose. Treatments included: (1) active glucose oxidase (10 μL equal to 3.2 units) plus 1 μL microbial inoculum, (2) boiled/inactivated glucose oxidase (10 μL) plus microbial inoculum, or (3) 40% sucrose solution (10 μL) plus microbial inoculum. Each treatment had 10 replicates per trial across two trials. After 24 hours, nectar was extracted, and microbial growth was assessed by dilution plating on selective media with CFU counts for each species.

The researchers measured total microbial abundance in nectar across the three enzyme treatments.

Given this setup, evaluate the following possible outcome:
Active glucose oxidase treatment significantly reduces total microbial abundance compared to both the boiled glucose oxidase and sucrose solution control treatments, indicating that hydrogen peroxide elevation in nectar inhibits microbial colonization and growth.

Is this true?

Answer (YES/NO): YES